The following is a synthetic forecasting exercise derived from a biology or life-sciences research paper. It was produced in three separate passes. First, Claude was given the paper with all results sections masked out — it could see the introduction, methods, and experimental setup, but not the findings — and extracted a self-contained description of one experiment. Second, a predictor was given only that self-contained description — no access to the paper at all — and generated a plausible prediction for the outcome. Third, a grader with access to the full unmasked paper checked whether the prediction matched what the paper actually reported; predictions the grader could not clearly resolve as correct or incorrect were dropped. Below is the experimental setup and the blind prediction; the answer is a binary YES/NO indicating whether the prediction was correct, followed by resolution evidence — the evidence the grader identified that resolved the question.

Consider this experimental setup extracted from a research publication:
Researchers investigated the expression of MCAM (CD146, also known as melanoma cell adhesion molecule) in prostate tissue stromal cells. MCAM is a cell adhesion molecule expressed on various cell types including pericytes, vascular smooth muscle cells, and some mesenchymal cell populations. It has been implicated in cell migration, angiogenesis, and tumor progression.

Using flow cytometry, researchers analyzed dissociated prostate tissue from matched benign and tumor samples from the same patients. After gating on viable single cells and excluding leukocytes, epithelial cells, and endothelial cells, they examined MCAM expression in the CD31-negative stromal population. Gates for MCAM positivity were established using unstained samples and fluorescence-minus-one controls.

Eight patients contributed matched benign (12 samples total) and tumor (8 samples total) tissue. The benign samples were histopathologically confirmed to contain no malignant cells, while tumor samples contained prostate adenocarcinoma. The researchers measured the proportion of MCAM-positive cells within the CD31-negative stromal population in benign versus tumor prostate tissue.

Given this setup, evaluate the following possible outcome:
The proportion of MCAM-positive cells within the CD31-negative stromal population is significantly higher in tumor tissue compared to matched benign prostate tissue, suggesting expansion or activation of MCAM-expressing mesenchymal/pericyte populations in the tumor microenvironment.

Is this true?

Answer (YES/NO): NO